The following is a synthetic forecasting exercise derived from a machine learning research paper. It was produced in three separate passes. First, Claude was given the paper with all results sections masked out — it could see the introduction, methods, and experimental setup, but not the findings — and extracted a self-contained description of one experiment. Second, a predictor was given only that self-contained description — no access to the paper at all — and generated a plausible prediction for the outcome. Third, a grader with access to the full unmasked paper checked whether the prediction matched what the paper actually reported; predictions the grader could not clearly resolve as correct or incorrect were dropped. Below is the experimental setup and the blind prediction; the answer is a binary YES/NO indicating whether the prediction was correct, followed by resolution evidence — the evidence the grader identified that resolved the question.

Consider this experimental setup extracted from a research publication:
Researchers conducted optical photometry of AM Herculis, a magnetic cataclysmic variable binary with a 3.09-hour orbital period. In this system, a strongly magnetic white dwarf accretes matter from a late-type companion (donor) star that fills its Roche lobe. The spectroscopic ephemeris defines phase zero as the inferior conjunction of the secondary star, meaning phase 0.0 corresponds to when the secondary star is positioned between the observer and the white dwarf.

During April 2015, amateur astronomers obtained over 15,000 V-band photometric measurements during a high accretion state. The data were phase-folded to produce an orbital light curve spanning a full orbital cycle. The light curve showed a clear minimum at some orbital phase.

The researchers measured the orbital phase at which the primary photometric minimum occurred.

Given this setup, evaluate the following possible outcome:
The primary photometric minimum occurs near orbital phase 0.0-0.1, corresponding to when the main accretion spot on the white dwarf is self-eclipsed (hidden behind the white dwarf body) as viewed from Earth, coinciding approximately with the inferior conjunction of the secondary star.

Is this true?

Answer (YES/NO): NO